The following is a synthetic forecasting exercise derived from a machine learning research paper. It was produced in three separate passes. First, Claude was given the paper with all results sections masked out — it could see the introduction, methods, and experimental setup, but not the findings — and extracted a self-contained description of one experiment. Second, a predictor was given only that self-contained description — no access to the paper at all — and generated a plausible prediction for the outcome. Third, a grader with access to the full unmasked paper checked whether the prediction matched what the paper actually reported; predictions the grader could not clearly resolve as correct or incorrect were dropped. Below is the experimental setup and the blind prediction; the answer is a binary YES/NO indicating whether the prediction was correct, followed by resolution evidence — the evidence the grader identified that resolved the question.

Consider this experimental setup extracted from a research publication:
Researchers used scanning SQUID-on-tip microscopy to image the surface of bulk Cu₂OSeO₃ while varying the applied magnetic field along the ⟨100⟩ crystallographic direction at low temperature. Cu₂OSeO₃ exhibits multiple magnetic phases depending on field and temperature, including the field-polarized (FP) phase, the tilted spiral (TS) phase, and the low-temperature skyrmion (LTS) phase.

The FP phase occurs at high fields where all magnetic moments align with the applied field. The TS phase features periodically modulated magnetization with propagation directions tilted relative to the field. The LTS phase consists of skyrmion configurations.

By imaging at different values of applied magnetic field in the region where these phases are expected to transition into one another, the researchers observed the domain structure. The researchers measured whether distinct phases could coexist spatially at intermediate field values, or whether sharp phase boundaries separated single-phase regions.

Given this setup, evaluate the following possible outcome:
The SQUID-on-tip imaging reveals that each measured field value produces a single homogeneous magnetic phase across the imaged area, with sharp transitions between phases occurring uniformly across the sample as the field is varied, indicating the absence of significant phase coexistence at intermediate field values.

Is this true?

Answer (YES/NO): NO